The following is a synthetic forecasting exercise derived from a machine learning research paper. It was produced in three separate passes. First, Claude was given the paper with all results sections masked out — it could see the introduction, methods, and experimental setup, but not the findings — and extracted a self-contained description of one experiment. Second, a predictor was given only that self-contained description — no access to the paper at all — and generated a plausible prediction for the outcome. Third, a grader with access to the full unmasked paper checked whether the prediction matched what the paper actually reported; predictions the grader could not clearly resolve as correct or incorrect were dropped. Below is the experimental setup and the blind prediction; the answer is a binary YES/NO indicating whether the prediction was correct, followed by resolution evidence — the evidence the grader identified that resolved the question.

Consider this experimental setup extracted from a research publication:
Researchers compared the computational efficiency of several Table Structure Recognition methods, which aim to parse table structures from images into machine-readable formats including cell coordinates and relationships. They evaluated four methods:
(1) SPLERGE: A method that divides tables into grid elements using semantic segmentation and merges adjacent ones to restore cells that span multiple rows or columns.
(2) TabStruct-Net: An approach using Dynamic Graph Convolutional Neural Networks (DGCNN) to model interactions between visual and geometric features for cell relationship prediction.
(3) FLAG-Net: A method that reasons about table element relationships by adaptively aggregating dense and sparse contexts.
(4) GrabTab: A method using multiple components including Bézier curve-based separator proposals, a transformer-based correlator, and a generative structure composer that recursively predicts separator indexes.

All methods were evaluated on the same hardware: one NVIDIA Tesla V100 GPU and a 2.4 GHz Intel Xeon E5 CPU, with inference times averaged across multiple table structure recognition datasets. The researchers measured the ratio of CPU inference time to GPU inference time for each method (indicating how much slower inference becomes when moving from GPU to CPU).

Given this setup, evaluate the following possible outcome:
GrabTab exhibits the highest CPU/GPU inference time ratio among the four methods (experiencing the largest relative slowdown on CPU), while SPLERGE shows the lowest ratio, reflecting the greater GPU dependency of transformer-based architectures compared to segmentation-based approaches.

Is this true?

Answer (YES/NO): NO